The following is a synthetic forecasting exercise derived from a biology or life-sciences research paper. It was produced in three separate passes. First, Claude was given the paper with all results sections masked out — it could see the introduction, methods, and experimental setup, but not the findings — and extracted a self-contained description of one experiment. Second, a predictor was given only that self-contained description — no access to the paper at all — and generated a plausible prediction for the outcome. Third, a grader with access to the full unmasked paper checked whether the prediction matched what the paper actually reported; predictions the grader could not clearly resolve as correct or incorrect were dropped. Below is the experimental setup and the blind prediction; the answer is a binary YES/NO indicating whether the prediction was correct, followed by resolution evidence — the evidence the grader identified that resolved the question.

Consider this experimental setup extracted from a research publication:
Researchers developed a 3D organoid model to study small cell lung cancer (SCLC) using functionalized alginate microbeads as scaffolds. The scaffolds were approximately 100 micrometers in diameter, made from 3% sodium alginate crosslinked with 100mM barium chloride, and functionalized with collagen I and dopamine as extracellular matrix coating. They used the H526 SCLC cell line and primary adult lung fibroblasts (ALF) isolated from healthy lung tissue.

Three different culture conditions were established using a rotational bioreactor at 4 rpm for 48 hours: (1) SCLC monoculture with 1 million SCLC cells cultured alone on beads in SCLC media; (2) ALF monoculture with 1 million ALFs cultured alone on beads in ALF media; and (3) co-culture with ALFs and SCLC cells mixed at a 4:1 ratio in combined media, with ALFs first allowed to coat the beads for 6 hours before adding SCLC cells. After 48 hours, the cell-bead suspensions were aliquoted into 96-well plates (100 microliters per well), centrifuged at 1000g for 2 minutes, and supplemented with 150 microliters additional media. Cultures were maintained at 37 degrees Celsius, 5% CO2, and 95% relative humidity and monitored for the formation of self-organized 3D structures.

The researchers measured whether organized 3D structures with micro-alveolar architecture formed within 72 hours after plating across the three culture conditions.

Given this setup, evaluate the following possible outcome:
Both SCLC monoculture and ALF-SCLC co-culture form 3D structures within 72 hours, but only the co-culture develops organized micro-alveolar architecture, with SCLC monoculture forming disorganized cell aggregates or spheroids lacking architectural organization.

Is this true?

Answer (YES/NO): NO